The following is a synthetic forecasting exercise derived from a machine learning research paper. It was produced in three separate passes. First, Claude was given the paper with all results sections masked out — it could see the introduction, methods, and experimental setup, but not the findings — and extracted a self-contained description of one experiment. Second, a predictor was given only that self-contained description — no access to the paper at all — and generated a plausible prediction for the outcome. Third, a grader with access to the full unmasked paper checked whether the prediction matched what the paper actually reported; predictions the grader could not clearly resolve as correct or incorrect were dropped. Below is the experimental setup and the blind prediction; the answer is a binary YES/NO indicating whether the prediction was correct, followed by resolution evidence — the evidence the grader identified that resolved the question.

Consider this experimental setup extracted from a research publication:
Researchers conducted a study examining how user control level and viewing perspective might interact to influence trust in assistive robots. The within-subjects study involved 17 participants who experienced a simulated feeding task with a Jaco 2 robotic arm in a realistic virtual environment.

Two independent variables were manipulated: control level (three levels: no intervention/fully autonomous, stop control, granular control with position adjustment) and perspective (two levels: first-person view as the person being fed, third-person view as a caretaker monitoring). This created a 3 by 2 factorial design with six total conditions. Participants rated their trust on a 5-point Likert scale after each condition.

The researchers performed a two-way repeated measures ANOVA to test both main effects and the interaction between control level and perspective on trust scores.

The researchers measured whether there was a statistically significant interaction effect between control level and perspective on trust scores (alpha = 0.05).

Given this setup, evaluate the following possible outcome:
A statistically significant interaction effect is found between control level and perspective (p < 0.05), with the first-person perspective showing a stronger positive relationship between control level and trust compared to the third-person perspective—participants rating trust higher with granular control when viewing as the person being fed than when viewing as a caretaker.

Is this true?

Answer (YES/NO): NO